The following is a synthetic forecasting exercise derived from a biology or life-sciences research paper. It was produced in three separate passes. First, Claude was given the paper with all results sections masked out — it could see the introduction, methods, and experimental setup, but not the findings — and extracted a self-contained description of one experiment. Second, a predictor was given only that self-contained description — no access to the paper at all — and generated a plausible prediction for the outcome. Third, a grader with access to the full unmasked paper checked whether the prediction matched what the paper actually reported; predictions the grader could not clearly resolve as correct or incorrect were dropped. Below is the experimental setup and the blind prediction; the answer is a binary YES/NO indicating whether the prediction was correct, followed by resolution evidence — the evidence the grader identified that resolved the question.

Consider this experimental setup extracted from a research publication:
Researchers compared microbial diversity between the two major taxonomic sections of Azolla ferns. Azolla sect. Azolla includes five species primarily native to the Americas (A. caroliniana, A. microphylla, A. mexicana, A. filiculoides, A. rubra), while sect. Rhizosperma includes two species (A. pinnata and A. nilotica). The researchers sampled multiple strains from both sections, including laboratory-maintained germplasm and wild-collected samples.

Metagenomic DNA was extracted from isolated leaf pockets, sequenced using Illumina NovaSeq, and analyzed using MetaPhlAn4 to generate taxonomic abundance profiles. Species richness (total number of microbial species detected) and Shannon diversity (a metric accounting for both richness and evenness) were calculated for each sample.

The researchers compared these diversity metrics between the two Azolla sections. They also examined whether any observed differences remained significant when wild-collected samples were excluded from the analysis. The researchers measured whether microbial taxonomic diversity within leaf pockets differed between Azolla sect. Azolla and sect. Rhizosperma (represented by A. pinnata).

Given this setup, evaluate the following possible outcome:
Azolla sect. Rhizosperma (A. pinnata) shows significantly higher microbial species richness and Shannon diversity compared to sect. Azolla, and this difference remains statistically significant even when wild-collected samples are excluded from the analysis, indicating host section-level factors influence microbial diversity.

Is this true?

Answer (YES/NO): NO